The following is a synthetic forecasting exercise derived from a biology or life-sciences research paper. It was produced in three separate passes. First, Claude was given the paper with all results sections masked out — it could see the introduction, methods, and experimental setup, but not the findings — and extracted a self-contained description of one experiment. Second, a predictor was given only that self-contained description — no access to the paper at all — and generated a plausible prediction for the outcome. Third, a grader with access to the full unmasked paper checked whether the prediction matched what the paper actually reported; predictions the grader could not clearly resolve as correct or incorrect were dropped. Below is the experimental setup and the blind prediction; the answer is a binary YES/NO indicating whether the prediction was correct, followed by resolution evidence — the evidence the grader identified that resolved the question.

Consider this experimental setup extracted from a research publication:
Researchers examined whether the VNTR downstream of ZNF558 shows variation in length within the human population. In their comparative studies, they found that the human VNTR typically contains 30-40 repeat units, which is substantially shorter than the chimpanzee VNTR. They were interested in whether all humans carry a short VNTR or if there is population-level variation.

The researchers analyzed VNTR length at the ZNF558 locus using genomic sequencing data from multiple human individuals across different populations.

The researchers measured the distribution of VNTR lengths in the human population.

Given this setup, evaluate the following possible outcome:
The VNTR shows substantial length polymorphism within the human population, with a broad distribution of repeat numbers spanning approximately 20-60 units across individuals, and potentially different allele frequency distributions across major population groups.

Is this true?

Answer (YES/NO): NO